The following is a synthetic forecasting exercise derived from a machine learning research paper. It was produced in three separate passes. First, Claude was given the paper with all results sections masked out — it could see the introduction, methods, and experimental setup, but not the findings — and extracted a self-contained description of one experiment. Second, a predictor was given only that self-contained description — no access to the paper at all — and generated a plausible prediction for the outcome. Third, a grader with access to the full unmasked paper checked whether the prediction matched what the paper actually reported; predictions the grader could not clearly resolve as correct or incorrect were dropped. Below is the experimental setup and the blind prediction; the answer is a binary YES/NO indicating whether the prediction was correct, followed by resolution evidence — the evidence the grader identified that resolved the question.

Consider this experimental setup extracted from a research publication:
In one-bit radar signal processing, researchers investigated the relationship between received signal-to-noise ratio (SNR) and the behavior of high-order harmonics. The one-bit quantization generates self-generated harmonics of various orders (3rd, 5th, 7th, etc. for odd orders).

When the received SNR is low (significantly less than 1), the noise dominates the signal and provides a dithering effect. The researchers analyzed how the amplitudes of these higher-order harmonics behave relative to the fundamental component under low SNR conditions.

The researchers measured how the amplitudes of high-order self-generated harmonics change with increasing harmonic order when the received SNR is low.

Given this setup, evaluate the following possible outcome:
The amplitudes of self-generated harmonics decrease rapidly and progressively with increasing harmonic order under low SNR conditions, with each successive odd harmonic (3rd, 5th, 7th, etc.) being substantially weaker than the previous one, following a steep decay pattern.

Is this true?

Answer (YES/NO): YES